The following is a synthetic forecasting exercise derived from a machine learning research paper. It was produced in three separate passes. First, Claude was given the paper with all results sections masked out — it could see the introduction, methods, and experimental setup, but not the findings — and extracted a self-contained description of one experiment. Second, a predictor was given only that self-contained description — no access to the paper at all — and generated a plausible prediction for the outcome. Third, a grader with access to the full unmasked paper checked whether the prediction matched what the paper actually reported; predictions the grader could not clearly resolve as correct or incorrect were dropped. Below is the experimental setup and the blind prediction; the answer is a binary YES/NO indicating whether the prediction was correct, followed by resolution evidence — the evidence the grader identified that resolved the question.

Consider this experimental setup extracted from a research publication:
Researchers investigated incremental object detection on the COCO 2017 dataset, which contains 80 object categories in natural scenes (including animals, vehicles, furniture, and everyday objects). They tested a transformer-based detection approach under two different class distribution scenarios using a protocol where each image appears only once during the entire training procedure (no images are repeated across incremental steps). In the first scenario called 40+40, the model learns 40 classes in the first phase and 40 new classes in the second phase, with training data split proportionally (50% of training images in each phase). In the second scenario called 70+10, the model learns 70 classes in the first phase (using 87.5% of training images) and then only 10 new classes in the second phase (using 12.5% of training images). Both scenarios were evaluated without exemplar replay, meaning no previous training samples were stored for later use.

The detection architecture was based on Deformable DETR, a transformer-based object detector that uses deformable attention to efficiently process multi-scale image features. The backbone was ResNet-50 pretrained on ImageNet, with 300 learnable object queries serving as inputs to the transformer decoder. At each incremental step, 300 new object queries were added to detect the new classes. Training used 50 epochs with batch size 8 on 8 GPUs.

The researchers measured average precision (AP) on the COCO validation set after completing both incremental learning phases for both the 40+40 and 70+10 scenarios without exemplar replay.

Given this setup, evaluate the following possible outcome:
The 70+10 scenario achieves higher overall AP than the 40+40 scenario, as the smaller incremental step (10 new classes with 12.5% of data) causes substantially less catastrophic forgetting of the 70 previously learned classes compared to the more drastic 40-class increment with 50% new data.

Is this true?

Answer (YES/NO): YES